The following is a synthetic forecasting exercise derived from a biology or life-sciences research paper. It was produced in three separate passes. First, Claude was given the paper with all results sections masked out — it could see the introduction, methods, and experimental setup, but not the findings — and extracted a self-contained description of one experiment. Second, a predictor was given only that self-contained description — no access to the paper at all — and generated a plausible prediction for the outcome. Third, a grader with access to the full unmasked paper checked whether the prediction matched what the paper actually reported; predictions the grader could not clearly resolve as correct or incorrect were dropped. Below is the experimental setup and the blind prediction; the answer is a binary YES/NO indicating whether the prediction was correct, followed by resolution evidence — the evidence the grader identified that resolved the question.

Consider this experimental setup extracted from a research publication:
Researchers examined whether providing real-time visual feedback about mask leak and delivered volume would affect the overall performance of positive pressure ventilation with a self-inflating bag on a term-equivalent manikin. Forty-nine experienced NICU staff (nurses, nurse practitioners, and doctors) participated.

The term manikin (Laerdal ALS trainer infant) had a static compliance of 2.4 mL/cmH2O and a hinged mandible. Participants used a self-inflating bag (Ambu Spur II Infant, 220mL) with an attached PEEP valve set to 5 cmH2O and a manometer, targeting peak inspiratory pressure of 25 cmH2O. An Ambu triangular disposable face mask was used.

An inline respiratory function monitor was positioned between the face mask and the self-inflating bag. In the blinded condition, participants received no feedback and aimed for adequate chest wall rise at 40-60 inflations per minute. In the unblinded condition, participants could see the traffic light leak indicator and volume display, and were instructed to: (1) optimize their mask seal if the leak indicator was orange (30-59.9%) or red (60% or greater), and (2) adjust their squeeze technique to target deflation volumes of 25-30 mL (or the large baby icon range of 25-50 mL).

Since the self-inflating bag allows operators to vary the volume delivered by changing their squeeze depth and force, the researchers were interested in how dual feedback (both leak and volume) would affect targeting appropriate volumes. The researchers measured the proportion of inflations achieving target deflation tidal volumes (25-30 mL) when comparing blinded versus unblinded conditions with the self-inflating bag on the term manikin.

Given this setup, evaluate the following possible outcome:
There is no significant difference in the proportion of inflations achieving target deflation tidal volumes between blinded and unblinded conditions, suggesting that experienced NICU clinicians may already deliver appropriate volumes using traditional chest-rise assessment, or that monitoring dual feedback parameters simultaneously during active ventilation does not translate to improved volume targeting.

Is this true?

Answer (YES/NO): NO